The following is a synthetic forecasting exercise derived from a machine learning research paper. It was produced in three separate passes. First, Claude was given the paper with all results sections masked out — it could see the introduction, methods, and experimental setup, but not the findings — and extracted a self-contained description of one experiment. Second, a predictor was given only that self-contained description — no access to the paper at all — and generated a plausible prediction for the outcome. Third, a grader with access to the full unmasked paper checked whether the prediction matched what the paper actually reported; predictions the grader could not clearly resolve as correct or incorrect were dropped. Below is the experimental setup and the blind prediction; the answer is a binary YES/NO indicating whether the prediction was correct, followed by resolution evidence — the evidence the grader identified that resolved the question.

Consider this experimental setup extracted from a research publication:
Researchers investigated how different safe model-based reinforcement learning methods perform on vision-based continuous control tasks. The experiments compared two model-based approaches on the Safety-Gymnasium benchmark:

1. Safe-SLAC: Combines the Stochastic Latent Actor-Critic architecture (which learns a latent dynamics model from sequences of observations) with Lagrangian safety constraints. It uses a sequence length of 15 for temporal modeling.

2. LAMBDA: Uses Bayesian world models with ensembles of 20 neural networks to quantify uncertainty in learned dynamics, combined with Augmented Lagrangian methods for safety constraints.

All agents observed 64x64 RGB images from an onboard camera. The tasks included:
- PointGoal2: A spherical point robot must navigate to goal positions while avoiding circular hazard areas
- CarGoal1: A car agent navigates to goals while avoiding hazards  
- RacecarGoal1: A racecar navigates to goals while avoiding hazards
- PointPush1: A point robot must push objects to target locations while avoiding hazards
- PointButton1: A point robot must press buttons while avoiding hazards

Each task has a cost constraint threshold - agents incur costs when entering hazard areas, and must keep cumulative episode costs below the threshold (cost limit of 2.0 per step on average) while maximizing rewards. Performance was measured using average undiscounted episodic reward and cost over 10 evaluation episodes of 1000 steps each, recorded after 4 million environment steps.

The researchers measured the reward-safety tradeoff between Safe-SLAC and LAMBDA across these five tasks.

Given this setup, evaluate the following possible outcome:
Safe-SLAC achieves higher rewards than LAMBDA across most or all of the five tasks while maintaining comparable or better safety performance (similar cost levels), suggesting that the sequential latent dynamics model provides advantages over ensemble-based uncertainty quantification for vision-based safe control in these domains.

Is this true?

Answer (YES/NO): NO